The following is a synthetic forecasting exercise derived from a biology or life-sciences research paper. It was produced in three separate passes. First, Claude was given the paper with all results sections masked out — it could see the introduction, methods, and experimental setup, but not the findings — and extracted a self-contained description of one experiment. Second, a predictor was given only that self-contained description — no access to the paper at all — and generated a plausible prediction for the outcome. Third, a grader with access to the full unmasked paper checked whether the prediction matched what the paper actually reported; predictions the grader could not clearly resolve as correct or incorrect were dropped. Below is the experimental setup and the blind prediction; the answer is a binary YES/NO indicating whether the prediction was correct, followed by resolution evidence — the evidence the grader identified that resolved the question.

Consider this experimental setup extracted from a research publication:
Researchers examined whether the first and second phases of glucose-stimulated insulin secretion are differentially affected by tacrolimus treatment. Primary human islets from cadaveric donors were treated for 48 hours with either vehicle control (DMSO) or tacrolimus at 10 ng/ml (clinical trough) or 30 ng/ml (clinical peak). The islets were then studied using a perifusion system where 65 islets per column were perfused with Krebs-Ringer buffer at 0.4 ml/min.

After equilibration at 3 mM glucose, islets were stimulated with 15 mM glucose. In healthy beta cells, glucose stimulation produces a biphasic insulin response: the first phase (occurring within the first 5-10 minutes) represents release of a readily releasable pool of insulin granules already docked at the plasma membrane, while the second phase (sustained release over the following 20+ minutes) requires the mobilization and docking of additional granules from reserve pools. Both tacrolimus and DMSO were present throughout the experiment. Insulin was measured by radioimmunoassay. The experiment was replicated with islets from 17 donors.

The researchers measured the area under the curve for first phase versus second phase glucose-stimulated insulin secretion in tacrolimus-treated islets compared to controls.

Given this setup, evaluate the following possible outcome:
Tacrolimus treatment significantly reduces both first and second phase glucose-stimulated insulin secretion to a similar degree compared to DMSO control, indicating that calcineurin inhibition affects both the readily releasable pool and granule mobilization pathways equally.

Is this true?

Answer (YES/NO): NO